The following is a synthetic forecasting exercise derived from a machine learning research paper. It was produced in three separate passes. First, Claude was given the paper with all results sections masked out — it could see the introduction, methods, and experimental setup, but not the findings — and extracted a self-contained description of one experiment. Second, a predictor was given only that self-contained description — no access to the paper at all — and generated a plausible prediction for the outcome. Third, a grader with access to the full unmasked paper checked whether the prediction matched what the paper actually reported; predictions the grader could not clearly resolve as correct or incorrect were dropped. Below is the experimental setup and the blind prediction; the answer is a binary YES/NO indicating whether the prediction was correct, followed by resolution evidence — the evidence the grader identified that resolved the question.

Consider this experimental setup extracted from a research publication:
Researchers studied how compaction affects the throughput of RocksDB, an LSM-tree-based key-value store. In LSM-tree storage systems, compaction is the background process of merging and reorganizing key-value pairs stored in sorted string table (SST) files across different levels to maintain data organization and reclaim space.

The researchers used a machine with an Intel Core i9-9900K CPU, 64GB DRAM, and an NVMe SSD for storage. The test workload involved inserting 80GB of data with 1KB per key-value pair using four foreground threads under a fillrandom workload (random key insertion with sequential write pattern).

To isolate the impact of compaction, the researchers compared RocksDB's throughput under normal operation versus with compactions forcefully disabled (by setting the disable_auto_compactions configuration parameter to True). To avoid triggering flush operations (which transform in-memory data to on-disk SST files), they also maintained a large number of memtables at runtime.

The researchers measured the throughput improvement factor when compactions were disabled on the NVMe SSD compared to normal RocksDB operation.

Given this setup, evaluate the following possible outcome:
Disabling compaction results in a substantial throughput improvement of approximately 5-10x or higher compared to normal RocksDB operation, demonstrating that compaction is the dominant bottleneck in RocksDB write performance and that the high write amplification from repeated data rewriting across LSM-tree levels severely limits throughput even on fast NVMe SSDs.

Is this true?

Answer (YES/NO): YES